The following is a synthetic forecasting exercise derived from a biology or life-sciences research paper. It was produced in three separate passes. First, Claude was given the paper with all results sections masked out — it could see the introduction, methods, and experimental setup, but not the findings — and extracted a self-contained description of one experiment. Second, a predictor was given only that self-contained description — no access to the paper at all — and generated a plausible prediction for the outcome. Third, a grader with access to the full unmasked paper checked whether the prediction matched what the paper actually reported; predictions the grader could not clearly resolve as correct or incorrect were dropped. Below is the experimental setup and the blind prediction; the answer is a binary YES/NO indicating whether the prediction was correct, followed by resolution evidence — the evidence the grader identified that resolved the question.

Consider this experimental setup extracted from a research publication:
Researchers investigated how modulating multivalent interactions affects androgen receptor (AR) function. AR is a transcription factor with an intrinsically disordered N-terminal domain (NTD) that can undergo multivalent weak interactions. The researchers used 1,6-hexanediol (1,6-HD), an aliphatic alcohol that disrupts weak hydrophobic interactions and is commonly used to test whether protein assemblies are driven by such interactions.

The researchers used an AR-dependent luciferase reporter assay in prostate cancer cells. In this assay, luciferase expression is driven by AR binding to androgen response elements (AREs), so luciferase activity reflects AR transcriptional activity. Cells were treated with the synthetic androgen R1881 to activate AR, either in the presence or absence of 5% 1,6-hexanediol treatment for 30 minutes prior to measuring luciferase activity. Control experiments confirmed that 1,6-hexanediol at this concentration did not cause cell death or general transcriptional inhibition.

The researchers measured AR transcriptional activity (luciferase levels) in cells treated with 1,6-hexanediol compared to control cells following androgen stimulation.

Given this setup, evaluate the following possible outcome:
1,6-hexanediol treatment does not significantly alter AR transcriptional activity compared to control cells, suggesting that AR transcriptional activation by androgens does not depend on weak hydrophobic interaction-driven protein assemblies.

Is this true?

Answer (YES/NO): NO